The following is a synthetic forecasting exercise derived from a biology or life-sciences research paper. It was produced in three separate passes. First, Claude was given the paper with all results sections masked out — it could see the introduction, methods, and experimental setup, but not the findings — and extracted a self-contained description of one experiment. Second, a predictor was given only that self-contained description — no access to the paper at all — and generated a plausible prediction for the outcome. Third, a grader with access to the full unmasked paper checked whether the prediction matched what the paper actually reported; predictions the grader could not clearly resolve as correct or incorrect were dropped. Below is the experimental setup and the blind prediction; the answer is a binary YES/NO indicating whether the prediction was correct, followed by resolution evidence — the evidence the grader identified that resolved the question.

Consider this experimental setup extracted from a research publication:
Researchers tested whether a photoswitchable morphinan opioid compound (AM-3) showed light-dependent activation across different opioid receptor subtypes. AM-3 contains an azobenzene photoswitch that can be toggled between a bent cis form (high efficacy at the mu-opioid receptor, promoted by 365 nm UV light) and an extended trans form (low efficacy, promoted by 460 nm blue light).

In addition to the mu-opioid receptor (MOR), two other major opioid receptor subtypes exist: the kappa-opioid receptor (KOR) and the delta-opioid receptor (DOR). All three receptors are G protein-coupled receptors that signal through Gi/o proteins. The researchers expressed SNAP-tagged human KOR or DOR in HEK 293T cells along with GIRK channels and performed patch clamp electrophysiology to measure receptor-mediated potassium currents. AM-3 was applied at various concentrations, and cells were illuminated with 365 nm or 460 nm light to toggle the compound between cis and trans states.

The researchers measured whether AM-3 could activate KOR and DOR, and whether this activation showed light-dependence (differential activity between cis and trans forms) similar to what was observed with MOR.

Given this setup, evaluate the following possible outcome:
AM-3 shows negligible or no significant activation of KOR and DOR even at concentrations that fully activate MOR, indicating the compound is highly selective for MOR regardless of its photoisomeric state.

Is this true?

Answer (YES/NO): NO